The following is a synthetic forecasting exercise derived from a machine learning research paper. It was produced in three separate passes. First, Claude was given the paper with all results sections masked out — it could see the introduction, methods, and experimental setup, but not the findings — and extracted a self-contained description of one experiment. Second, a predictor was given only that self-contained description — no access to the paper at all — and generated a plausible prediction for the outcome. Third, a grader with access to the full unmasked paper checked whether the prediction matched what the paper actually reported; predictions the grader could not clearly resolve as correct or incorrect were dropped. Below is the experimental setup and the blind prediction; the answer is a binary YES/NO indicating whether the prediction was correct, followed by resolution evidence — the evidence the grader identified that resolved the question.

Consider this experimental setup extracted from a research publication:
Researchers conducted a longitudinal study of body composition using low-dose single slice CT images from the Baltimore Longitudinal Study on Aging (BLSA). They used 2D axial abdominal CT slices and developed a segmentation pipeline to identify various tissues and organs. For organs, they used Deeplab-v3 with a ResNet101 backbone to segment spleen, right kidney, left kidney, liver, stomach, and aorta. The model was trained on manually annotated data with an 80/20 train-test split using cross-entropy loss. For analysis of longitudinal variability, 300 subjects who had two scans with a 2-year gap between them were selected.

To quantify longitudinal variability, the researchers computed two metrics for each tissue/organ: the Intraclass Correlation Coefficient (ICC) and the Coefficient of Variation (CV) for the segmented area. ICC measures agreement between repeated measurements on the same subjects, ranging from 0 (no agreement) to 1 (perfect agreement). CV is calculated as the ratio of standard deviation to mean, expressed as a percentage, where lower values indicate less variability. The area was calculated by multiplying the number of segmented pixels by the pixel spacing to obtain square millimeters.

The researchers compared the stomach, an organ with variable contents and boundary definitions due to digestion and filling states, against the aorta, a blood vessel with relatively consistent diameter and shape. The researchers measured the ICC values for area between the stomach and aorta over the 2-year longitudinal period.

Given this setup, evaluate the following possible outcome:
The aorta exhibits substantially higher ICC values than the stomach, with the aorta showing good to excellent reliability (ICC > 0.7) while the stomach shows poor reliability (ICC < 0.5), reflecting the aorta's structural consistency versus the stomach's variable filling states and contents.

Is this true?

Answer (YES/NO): NO